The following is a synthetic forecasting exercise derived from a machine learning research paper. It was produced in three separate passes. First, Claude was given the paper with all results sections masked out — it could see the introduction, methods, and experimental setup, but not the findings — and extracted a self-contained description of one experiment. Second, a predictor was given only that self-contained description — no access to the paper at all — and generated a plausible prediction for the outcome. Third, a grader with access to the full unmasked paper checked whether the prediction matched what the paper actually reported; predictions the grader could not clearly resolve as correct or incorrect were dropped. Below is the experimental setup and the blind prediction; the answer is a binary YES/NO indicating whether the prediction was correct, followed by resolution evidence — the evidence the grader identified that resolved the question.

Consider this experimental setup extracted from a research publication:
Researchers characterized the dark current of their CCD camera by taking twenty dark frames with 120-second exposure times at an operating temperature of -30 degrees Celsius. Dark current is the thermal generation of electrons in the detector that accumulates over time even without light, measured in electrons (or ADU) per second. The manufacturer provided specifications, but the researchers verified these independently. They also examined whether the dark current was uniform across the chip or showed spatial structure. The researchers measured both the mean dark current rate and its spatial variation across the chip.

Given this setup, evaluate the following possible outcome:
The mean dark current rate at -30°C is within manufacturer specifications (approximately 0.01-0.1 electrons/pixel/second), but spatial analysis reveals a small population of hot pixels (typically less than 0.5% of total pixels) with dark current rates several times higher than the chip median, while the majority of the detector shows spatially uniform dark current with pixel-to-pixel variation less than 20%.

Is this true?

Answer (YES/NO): NO